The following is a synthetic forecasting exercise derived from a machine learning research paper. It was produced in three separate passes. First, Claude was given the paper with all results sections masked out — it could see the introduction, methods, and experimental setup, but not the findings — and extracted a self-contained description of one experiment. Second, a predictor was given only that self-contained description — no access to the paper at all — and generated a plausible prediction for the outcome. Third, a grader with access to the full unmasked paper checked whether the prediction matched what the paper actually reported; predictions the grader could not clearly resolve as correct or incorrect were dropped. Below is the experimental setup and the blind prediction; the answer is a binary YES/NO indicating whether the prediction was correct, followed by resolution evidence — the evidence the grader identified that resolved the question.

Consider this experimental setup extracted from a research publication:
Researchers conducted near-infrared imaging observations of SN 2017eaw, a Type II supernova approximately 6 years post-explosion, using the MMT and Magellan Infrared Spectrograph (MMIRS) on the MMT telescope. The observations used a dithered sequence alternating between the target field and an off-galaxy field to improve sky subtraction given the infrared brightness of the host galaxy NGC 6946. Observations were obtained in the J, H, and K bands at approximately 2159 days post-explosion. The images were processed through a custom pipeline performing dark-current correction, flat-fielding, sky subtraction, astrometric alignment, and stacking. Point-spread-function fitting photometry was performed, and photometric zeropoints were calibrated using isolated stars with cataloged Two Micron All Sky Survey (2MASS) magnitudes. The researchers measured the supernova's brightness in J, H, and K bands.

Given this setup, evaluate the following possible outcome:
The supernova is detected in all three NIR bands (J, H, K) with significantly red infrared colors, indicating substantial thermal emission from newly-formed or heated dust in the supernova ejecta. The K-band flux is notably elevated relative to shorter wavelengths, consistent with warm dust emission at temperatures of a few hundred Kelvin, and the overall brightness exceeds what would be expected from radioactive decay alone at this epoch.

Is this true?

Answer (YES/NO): NO